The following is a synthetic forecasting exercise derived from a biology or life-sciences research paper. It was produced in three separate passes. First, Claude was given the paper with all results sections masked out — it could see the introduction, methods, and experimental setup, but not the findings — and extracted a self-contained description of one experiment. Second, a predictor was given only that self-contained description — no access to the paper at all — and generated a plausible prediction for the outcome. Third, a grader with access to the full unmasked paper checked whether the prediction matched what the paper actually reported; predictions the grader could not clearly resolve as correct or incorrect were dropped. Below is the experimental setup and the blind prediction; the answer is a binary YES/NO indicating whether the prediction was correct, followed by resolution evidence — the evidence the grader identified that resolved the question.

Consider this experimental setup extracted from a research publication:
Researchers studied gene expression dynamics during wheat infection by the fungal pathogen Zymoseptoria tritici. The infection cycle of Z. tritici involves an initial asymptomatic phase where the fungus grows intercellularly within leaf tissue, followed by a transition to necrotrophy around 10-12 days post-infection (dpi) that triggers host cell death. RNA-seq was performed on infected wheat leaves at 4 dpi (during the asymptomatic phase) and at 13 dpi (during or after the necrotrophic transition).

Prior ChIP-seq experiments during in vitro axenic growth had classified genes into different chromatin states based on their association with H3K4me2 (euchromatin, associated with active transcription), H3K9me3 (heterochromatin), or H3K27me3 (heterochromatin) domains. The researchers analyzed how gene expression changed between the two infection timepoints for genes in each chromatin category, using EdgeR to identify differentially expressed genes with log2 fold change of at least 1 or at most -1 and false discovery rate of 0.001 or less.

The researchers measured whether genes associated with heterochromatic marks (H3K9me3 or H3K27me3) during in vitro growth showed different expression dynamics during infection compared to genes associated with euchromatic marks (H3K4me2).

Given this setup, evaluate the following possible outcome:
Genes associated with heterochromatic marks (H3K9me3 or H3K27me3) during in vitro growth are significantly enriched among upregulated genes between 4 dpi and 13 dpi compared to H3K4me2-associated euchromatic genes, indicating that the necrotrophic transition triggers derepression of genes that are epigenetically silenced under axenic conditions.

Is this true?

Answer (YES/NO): YES